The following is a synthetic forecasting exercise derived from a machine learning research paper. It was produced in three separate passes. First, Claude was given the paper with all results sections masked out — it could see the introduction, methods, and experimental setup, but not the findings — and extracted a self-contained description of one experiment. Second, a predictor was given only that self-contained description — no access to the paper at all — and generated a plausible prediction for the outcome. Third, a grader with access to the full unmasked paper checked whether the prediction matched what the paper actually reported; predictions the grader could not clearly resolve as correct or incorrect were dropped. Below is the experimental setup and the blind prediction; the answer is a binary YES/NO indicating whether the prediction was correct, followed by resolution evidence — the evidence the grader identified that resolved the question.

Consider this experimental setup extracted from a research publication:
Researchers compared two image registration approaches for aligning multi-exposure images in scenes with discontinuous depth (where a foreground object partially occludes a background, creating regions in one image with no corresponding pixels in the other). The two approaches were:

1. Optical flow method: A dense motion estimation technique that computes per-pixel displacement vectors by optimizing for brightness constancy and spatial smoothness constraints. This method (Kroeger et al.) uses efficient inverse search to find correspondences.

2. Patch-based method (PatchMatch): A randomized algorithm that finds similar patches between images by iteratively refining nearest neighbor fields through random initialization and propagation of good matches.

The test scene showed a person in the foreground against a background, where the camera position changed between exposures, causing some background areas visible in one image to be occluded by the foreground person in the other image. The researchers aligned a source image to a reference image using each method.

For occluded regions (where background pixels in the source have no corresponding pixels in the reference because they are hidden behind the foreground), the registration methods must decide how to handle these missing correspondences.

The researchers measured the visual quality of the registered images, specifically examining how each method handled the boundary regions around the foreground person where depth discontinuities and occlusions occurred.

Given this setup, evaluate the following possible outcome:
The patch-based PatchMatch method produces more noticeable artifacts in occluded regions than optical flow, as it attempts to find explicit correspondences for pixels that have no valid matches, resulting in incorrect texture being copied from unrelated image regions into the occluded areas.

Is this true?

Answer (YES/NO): NO